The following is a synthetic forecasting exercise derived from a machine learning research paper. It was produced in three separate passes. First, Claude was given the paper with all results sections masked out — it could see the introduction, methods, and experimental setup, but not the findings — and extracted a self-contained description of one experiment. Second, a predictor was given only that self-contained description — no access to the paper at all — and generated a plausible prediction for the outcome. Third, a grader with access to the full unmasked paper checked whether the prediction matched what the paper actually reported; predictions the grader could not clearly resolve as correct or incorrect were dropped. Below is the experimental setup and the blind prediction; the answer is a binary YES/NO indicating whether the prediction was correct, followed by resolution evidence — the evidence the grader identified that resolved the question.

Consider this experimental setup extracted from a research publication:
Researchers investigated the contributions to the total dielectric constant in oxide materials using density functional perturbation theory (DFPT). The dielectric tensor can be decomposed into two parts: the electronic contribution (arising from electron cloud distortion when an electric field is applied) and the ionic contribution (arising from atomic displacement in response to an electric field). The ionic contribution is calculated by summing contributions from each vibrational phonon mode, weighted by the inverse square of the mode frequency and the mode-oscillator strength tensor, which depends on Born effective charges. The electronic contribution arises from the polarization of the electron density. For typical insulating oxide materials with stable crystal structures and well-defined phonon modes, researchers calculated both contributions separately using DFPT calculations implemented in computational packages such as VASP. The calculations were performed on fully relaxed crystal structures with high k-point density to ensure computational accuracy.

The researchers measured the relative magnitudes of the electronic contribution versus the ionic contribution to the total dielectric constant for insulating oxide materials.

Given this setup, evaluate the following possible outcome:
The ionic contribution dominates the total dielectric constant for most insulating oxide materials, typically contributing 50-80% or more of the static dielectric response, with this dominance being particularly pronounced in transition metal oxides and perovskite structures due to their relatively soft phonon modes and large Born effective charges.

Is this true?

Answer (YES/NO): YES